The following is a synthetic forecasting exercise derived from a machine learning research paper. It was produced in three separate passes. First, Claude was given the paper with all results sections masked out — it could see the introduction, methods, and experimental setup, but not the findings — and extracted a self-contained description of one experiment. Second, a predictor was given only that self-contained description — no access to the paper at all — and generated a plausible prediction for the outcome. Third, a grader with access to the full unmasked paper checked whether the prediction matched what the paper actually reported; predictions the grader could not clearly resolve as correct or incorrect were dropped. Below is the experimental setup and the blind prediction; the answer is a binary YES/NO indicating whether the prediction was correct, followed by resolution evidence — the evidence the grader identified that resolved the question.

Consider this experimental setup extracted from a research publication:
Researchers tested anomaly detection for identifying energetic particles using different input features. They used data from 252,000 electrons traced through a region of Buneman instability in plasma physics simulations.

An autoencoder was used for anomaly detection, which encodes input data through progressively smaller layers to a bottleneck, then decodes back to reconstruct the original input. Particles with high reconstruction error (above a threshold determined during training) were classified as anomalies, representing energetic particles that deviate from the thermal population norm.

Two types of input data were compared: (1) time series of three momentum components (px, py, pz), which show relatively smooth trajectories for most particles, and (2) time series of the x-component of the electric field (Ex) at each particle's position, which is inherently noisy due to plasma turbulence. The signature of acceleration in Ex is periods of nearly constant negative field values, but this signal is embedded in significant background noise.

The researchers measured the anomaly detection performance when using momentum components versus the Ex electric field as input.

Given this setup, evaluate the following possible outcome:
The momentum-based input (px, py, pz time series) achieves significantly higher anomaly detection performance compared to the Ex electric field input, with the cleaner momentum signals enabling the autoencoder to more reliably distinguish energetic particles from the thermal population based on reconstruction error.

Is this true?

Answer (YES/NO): YES